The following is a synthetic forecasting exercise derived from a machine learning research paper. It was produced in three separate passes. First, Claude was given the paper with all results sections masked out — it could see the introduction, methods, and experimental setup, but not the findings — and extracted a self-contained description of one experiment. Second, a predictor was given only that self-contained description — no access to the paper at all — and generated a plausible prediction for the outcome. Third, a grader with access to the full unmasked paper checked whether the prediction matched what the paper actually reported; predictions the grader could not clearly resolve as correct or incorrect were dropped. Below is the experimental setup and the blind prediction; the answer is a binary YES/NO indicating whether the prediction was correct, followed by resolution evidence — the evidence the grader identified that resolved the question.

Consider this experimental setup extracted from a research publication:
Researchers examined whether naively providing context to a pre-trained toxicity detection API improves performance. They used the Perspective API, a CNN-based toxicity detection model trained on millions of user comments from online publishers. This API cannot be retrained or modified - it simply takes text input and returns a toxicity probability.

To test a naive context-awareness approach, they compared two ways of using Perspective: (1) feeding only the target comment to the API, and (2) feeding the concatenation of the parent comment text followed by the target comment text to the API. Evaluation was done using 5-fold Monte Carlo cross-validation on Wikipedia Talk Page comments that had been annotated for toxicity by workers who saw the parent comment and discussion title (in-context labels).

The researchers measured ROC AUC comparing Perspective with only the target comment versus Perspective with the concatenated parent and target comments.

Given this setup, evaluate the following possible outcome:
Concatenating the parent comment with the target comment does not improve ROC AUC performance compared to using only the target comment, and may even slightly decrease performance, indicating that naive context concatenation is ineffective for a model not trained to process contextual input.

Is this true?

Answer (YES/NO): NO